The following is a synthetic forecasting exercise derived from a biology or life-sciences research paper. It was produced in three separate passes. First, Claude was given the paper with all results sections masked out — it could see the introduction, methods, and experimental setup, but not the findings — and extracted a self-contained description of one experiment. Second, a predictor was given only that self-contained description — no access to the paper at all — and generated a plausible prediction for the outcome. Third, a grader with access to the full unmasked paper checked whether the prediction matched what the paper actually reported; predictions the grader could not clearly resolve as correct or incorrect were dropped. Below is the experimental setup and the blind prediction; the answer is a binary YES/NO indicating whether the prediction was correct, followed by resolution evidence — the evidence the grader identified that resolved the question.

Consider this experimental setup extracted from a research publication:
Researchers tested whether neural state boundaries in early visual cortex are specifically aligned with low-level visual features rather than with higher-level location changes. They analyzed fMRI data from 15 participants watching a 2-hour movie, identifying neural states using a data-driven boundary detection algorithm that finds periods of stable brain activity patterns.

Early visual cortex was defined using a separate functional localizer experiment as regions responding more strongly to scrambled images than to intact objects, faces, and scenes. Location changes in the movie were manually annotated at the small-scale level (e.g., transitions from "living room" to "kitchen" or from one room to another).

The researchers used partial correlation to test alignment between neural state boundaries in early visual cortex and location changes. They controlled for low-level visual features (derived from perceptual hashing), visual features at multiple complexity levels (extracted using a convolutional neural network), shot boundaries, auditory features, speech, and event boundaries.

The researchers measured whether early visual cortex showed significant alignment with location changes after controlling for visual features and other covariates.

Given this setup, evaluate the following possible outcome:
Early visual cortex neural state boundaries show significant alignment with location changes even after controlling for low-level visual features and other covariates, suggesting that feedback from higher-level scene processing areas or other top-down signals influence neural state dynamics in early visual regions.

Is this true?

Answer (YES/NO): NO